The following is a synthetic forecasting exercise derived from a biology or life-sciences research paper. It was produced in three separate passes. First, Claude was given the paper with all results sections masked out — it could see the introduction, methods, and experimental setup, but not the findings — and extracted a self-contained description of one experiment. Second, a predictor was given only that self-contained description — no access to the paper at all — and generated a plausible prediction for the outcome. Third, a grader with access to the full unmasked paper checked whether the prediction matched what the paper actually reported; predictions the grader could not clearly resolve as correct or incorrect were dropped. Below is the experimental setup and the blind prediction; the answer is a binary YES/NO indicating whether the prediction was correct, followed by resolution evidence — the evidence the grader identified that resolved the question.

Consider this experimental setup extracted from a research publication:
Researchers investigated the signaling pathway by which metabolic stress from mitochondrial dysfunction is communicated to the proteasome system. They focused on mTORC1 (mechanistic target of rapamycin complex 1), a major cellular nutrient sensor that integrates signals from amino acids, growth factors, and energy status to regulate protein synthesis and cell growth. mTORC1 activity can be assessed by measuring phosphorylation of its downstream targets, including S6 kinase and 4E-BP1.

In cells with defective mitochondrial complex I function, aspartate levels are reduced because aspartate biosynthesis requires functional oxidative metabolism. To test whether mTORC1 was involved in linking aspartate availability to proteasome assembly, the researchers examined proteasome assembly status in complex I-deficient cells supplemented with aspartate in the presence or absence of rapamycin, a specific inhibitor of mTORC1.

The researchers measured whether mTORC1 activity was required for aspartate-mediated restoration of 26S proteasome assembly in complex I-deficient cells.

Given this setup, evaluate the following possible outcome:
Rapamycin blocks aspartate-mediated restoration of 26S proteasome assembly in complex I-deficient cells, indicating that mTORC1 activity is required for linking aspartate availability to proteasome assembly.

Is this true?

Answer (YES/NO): YES